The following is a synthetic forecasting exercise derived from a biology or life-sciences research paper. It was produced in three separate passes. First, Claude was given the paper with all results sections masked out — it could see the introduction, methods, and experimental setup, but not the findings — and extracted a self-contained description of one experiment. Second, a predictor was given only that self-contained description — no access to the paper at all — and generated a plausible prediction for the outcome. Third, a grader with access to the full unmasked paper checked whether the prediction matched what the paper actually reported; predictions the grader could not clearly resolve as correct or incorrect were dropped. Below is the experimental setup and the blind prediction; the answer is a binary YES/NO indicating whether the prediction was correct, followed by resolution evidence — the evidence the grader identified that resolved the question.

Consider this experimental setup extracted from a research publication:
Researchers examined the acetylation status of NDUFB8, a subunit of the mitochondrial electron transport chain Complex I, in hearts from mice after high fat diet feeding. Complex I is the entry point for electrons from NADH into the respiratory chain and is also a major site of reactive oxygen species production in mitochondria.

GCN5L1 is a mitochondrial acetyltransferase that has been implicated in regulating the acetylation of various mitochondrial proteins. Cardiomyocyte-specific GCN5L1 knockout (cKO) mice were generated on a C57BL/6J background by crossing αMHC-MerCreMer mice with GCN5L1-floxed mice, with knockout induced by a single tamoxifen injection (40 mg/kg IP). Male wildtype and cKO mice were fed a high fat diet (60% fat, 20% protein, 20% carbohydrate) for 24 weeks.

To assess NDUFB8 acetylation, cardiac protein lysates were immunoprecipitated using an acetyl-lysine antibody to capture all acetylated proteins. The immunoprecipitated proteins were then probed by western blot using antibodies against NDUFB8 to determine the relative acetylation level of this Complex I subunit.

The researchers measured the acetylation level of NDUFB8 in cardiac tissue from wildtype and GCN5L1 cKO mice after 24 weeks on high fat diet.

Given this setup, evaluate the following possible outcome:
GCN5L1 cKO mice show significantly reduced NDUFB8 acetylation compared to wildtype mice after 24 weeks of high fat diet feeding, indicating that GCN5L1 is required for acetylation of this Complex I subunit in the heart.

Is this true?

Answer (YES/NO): YES